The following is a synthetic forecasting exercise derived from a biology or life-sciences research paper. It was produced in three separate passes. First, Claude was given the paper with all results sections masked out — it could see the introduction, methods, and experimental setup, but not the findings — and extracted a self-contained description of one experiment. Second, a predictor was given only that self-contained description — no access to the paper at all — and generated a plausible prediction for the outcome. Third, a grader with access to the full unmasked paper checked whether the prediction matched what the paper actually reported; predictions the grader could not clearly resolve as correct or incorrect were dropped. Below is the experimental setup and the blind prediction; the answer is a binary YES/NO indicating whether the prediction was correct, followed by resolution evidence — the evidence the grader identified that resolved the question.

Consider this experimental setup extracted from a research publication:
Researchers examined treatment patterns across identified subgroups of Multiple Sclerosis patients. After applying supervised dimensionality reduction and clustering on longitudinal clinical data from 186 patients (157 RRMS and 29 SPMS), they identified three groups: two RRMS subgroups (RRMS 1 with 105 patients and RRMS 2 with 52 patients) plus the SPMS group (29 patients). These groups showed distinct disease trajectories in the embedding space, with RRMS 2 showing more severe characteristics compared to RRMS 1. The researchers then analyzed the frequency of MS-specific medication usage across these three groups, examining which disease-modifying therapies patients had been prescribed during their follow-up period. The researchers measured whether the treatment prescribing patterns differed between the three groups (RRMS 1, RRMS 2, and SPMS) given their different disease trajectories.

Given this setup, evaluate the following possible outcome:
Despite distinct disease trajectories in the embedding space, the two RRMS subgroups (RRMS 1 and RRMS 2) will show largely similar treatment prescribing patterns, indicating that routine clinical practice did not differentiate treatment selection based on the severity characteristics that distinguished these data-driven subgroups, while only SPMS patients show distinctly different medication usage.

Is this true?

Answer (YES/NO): NO